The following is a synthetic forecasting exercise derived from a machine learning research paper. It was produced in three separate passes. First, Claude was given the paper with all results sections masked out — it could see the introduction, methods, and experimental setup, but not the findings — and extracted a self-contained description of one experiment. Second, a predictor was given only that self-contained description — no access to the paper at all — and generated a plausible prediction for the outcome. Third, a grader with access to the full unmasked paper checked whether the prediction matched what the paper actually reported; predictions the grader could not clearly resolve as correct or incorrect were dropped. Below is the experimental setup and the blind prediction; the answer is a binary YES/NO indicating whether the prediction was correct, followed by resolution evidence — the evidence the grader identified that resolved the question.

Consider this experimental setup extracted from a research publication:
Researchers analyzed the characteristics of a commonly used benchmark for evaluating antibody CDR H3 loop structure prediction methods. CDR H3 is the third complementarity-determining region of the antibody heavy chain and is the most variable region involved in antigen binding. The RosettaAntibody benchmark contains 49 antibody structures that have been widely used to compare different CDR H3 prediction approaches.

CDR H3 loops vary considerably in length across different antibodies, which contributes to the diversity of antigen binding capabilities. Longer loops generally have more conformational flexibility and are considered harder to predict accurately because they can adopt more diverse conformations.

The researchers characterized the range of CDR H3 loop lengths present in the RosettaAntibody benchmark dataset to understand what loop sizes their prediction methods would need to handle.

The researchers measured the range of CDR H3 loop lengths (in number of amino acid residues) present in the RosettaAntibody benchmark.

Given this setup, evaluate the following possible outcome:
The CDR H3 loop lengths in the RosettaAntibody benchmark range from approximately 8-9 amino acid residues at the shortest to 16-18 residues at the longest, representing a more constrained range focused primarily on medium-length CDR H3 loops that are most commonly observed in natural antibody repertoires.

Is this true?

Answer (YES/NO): NO